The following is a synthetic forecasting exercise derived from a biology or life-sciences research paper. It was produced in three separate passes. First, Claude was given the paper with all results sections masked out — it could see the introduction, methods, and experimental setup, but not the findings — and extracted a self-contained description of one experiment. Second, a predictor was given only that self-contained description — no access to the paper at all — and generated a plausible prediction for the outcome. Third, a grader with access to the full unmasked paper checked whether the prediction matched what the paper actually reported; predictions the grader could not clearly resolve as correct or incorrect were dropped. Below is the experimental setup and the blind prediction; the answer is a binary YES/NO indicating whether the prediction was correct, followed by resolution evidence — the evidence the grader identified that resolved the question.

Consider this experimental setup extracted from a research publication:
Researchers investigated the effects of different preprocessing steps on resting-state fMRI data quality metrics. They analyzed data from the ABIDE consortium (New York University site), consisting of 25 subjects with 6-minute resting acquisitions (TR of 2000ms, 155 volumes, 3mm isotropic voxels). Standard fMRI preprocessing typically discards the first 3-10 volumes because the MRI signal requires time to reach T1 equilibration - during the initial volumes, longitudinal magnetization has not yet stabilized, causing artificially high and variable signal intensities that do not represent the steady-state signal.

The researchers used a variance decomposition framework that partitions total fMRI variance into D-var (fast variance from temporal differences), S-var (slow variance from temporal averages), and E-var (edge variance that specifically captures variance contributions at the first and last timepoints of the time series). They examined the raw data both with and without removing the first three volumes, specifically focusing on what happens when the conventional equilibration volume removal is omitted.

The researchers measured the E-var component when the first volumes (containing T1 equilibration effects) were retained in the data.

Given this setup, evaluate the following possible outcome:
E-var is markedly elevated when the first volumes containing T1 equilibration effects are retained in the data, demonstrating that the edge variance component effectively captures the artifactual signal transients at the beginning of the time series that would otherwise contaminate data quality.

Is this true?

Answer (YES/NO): YES